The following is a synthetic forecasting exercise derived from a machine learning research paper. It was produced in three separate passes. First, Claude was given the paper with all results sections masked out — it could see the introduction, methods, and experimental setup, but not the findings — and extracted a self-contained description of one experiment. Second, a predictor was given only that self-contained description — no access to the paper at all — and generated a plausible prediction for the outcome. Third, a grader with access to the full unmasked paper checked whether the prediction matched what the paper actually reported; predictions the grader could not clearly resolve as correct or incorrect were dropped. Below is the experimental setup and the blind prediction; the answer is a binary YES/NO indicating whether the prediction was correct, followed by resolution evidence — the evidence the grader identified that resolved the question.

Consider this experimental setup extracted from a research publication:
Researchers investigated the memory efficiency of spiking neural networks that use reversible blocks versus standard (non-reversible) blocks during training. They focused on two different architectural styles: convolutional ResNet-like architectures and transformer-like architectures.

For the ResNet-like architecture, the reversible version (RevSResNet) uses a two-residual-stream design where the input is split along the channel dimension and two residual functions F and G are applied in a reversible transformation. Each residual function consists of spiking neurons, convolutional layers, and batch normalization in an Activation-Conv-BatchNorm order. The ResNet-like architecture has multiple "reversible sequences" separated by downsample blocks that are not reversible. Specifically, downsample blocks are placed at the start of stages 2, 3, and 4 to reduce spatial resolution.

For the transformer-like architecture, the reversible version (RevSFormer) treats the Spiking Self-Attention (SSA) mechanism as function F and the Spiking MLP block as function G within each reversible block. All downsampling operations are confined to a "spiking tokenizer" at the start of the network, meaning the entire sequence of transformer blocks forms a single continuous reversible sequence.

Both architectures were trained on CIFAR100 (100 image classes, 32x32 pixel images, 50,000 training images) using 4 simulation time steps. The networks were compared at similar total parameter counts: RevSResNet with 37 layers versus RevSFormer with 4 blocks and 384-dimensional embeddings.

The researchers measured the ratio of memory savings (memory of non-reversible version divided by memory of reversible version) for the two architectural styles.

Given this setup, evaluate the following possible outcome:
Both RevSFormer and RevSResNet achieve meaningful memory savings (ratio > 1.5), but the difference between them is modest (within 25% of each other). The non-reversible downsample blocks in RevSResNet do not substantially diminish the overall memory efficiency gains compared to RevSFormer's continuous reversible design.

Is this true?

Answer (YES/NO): NO